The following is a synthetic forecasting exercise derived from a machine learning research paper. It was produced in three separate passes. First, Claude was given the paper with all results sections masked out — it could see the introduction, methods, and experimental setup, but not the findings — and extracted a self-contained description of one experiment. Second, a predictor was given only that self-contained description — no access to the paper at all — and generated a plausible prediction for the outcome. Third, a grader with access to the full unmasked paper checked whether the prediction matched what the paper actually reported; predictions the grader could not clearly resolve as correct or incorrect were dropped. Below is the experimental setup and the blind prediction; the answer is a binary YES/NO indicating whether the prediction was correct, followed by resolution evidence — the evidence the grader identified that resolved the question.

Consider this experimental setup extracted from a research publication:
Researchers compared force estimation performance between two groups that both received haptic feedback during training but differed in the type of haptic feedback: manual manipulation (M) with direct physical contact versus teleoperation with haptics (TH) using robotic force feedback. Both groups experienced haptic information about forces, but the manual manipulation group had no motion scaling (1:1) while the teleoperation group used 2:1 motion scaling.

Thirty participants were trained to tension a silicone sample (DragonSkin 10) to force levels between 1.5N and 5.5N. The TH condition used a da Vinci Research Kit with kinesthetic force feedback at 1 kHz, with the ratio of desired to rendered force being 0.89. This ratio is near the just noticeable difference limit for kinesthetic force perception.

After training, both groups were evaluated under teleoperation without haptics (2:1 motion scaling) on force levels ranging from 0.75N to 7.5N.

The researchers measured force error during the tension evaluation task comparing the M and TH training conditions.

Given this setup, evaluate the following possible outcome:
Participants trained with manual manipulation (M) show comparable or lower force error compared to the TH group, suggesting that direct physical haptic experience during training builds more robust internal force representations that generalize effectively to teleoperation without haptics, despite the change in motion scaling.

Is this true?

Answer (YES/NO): NO